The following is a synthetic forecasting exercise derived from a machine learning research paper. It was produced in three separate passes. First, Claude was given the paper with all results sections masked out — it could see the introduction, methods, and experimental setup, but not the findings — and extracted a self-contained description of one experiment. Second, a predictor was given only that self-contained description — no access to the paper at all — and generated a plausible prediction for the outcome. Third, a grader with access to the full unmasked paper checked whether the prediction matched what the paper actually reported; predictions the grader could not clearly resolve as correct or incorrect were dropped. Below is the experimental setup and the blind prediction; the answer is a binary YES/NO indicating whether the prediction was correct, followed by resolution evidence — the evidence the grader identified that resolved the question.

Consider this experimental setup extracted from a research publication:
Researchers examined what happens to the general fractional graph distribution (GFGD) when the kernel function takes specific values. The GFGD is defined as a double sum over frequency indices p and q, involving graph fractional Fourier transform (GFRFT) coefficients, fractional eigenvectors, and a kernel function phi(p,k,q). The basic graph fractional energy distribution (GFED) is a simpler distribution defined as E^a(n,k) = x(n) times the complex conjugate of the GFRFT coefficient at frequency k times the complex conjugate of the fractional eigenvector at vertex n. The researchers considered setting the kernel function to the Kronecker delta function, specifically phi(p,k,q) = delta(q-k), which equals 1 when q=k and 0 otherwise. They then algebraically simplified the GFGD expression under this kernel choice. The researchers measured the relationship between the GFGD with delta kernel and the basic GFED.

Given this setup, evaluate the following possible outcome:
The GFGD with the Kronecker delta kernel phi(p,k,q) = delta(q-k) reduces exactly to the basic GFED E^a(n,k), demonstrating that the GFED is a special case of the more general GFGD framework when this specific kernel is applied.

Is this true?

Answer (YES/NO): YES